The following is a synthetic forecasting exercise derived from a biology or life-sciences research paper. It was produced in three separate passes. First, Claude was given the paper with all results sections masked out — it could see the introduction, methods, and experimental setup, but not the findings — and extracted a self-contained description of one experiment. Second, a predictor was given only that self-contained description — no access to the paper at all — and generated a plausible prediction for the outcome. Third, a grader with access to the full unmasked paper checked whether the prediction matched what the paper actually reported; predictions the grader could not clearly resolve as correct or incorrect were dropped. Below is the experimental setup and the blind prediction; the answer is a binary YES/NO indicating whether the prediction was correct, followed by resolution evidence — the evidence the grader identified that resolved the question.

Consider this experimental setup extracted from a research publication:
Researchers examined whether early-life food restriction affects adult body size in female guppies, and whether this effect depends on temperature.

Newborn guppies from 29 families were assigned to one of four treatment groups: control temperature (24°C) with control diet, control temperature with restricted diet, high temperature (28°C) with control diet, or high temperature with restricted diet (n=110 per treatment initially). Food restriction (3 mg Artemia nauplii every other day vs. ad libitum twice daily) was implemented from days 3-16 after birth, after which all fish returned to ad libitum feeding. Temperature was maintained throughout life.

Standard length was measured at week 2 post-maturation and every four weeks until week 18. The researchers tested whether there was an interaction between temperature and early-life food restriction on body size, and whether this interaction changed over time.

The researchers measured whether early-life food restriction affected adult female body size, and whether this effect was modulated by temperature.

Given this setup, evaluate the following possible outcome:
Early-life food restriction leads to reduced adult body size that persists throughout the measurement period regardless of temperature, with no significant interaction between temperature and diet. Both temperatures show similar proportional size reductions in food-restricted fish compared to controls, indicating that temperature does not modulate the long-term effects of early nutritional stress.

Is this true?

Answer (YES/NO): NO